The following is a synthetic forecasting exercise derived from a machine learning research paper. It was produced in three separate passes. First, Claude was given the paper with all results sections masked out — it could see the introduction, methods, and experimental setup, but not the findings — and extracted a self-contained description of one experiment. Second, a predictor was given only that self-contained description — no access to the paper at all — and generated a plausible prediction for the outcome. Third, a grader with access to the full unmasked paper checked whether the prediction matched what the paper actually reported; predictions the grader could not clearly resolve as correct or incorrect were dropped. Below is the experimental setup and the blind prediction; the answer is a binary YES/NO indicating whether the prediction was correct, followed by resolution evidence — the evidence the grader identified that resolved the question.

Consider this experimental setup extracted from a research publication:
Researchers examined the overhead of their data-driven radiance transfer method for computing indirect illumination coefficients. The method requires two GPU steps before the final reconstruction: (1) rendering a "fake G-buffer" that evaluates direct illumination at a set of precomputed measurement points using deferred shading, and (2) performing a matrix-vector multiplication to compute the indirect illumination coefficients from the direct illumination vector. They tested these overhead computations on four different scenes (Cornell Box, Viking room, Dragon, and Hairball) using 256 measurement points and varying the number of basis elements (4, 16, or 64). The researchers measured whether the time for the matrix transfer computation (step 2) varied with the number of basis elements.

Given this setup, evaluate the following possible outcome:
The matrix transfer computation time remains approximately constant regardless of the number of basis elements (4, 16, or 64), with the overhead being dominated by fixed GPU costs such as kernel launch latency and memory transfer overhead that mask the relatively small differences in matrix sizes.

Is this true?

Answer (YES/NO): YES